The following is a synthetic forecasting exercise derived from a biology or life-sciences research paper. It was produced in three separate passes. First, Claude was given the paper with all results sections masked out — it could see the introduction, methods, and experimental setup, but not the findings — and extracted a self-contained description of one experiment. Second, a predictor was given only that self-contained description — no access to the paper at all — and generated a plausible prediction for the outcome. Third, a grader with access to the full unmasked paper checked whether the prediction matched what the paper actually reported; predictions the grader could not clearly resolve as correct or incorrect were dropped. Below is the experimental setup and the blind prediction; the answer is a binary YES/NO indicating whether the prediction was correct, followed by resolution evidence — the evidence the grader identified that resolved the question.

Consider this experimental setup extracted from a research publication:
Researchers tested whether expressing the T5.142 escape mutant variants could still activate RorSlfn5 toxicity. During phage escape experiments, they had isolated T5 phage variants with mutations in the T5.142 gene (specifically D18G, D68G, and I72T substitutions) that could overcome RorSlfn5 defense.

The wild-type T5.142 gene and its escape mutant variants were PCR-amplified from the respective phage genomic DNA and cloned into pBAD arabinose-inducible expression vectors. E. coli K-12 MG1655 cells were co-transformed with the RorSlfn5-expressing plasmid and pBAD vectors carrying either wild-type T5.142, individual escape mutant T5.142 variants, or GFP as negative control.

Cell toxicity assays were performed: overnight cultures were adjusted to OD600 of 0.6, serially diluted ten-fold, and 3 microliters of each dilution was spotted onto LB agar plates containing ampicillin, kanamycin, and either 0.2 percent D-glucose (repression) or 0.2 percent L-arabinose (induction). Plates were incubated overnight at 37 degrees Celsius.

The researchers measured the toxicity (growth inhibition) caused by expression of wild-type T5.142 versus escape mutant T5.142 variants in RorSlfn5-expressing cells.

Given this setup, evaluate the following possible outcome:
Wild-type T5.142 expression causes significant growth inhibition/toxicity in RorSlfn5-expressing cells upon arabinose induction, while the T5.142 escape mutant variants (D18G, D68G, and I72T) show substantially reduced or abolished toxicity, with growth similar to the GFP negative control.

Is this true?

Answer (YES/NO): NO